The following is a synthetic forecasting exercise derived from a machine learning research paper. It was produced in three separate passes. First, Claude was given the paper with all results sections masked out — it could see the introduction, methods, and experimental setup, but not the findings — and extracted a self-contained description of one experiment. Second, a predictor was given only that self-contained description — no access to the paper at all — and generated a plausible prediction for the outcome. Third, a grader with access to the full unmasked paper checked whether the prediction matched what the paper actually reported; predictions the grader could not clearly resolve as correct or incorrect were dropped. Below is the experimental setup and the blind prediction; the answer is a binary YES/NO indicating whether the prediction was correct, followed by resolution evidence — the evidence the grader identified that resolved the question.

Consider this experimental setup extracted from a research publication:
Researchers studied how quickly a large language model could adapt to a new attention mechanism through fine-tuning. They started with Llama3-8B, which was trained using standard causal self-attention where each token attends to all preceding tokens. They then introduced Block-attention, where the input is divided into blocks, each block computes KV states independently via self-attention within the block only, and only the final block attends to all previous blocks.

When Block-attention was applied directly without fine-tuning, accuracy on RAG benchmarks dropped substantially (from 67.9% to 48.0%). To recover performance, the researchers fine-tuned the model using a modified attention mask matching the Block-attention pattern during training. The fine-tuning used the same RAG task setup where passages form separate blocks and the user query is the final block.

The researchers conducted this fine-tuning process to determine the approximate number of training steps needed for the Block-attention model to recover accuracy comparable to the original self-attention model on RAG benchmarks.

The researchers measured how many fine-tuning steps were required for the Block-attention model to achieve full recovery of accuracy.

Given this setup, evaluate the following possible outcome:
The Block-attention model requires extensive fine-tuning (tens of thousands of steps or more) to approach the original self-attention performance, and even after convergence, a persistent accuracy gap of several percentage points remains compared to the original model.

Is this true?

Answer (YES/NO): NO